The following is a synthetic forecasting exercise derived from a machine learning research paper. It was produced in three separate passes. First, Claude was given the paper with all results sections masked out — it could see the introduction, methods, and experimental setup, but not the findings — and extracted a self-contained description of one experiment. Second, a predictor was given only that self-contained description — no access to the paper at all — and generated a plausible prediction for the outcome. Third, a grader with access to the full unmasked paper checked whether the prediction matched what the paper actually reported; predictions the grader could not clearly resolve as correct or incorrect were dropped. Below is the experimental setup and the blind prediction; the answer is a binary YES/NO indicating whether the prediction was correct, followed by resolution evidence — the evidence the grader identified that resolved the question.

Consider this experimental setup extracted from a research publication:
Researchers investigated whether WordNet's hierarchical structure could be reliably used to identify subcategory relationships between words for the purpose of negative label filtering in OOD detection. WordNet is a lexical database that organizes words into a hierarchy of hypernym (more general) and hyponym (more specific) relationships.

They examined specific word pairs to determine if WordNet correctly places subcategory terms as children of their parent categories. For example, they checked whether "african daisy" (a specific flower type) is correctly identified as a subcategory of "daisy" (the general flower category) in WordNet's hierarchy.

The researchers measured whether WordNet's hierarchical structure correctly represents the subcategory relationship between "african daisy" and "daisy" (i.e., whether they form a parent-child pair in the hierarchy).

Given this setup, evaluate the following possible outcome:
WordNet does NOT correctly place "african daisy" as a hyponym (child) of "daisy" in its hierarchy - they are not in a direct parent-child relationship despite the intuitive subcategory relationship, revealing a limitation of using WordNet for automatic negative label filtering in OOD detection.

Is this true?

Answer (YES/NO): YES